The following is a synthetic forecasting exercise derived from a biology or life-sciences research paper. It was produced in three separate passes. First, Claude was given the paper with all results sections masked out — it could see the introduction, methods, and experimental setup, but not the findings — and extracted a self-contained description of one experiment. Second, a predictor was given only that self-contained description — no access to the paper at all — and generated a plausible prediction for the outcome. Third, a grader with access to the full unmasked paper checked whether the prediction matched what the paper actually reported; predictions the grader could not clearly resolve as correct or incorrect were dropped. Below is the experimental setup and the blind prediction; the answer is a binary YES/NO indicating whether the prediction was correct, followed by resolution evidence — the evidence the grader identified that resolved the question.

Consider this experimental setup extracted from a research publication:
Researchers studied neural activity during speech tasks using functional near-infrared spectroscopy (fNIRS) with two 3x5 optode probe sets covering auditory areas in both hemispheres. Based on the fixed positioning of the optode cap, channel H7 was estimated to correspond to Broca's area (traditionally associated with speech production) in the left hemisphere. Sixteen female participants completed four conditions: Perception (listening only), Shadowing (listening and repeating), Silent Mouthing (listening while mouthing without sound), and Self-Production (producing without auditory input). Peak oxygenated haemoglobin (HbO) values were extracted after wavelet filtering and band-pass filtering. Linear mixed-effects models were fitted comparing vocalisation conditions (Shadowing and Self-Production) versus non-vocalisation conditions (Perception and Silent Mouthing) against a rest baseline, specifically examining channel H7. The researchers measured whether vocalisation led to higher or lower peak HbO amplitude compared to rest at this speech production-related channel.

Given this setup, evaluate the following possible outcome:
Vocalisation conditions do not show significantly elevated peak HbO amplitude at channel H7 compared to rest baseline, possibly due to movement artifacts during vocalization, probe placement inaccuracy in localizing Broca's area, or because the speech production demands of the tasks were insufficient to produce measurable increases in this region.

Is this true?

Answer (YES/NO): NO